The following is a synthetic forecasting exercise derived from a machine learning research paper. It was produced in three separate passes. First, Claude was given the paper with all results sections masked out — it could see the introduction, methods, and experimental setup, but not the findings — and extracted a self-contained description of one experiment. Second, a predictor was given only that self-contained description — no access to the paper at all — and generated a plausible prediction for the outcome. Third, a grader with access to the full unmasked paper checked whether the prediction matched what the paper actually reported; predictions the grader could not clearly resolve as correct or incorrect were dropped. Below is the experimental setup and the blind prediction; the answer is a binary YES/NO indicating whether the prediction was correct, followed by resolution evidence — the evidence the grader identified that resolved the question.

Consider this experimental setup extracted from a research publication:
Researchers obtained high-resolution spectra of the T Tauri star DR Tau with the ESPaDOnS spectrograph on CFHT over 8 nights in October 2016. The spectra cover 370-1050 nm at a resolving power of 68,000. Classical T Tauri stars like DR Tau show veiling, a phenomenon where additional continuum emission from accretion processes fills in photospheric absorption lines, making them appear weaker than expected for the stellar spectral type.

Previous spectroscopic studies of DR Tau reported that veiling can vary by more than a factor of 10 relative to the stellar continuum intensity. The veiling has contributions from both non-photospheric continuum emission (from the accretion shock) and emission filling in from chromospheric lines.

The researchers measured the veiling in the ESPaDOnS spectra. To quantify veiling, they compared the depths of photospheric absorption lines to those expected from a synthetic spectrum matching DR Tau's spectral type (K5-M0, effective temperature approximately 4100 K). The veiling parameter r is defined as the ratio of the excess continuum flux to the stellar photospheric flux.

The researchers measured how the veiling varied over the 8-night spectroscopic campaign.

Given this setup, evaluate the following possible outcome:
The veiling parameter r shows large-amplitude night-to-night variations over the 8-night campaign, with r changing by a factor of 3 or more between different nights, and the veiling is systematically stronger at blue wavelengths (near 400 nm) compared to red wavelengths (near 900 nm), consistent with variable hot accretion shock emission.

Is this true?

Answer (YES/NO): NO